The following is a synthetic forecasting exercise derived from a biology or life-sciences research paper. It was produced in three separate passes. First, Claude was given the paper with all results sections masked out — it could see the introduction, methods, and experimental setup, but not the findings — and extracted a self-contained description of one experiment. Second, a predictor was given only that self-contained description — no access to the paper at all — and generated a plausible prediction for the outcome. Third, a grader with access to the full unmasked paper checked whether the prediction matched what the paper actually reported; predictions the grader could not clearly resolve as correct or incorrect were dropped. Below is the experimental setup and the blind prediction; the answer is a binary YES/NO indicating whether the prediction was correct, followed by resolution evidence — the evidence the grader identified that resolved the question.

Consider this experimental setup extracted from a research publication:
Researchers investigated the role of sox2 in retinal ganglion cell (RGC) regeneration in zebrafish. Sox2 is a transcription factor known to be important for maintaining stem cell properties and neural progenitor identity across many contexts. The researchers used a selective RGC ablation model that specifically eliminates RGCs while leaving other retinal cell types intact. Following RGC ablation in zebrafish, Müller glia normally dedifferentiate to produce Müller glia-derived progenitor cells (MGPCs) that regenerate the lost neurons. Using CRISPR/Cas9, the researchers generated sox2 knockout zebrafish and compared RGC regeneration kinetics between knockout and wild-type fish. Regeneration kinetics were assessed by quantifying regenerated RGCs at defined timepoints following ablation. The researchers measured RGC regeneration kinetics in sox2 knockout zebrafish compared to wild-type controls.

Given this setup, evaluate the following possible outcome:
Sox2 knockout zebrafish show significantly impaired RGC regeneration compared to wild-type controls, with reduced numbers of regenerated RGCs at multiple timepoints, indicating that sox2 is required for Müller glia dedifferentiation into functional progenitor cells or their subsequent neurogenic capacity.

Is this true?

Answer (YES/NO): NO